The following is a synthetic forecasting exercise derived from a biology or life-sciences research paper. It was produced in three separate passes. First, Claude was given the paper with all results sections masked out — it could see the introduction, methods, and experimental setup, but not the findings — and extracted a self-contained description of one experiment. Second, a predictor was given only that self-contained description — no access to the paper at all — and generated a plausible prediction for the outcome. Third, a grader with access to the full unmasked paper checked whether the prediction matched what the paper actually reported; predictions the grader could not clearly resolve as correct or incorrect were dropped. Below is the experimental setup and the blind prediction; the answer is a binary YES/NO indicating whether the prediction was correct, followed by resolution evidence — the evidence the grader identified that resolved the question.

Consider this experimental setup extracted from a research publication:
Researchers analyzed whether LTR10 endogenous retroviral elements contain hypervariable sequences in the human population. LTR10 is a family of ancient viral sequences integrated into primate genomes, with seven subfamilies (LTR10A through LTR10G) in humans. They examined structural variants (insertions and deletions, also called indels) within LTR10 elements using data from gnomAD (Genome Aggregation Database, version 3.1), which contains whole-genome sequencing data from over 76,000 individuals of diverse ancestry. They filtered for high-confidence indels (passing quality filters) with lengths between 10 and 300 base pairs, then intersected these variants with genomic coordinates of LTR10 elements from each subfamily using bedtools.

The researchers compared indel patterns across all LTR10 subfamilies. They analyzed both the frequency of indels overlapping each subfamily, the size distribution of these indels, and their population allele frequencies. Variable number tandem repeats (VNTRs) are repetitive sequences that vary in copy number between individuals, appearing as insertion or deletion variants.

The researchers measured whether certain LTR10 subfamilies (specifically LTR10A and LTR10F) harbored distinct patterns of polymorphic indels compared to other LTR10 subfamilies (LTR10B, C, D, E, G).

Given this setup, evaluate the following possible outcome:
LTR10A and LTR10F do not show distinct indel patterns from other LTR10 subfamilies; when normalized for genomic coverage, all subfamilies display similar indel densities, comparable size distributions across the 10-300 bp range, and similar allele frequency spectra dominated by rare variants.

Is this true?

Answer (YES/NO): NO